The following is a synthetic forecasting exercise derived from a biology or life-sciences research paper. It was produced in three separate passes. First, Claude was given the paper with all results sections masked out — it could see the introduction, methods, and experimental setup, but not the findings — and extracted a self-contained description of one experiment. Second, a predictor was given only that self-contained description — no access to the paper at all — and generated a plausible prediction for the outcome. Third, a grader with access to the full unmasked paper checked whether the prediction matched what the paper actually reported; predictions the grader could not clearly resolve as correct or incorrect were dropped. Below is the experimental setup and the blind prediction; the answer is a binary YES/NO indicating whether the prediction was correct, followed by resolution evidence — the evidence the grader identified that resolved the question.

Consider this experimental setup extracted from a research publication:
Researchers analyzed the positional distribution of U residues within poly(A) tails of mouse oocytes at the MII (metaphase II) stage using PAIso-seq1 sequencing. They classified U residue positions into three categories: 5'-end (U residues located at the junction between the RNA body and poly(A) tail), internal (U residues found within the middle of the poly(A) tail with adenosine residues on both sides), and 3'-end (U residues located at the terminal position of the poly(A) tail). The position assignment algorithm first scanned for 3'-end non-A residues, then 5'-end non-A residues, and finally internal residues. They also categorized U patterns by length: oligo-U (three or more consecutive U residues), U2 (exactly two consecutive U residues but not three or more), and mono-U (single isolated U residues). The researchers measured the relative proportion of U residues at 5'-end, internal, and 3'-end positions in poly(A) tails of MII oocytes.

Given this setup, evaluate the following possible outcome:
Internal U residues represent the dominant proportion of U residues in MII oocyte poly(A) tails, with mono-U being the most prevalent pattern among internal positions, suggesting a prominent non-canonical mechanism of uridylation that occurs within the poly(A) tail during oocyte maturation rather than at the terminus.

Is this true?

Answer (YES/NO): NO